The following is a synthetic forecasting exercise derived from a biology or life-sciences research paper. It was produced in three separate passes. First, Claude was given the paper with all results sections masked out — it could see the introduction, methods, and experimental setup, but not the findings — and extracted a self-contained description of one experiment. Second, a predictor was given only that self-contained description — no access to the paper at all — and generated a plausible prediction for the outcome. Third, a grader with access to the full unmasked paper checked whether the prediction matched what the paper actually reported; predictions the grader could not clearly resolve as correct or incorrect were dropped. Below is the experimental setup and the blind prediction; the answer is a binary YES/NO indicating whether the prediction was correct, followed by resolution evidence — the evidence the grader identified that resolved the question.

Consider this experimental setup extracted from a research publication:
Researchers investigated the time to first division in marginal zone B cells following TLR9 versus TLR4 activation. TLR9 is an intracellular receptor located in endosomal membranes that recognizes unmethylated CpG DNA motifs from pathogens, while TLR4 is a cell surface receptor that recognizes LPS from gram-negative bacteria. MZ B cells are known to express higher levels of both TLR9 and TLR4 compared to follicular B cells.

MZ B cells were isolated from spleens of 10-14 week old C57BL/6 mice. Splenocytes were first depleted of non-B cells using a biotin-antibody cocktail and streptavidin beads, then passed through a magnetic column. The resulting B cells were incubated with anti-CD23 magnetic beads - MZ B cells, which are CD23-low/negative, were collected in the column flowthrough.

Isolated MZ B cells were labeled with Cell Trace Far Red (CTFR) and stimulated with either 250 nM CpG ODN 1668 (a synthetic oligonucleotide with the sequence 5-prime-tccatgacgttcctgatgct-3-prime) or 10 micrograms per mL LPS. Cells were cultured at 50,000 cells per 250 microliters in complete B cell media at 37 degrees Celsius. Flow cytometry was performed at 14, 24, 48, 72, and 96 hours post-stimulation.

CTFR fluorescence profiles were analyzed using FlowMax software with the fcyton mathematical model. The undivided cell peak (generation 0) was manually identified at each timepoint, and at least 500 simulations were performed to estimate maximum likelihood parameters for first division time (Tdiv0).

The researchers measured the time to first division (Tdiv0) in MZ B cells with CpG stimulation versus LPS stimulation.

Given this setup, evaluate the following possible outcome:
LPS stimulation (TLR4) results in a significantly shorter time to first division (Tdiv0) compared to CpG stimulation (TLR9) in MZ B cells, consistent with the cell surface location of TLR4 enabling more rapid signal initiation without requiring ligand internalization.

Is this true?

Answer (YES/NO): NO